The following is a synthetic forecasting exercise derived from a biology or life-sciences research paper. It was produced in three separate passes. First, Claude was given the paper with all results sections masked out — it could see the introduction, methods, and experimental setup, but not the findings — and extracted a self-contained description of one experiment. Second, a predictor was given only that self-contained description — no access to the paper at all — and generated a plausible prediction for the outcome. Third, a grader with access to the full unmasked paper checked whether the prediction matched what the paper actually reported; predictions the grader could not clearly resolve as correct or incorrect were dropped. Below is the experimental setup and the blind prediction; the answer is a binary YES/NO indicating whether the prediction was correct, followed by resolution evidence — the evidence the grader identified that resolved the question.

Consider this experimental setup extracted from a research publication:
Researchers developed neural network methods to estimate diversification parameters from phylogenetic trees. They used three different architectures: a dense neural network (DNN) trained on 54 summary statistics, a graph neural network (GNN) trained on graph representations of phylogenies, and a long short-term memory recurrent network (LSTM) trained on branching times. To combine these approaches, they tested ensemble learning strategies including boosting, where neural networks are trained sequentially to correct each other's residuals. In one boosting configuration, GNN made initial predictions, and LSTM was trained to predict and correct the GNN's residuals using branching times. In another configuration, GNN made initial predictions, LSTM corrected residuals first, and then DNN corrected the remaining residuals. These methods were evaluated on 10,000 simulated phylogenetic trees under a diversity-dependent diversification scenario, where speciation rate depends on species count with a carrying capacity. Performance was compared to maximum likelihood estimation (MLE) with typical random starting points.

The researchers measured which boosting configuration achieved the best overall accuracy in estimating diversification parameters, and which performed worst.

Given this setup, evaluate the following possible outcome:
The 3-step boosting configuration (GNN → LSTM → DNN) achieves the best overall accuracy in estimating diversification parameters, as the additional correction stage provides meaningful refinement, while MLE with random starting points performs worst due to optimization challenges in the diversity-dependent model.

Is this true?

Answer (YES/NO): NO